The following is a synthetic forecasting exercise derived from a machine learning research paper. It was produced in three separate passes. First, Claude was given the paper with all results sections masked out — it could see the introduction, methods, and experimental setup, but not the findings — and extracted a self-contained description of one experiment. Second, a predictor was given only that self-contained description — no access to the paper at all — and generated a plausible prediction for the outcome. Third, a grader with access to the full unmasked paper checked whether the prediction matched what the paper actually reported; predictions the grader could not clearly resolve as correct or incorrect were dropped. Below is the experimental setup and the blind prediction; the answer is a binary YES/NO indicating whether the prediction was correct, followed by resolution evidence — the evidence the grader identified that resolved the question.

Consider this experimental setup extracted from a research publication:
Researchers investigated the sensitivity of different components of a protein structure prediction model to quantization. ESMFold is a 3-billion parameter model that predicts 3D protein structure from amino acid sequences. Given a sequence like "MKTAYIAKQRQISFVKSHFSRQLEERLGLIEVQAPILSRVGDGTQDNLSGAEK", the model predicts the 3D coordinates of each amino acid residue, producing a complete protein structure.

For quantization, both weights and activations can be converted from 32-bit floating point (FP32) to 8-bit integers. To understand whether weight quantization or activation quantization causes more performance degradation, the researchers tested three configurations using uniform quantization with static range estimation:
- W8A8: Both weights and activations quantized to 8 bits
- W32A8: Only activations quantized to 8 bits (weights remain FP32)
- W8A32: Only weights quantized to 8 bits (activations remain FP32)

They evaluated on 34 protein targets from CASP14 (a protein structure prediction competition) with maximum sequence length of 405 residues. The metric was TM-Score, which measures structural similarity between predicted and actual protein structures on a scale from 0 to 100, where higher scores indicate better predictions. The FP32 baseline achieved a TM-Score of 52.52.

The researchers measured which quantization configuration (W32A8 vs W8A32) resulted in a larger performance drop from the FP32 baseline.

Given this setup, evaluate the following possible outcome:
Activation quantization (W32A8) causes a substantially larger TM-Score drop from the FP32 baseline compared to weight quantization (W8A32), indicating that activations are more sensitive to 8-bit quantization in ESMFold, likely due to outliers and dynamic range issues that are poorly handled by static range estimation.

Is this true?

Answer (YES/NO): YES